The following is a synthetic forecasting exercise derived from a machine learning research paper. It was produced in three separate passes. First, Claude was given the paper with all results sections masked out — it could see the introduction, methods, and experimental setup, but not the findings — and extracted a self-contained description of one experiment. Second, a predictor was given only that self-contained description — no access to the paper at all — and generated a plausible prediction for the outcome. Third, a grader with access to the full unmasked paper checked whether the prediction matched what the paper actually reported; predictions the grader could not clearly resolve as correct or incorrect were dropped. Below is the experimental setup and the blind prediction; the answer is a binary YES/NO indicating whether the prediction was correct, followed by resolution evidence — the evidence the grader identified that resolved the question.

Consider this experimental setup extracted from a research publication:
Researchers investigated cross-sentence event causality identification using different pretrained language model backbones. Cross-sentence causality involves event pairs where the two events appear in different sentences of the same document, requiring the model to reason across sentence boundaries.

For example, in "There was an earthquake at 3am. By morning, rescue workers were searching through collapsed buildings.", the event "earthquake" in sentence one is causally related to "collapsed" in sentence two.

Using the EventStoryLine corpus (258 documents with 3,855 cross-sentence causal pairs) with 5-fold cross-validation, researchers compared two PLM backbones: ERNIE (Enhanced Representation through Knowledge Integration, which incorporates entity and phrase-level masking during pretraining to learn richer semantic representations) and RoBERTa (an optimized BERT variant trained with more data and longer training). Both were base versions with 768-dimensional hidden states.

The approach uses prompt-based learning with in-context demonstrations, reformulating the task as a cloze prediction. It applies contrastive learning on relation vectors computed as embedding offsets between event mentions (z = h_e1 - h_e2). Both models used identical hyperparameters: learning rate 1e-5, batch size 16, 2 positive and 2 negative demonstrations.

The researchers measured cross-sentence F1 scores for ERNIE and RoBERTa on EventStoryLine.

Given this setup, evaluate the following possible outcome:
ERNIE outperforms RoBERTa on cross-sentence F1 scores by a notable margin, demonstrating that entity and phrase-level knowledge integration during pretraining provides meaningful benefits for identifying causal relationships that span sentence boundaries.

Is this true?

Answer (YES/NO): NO